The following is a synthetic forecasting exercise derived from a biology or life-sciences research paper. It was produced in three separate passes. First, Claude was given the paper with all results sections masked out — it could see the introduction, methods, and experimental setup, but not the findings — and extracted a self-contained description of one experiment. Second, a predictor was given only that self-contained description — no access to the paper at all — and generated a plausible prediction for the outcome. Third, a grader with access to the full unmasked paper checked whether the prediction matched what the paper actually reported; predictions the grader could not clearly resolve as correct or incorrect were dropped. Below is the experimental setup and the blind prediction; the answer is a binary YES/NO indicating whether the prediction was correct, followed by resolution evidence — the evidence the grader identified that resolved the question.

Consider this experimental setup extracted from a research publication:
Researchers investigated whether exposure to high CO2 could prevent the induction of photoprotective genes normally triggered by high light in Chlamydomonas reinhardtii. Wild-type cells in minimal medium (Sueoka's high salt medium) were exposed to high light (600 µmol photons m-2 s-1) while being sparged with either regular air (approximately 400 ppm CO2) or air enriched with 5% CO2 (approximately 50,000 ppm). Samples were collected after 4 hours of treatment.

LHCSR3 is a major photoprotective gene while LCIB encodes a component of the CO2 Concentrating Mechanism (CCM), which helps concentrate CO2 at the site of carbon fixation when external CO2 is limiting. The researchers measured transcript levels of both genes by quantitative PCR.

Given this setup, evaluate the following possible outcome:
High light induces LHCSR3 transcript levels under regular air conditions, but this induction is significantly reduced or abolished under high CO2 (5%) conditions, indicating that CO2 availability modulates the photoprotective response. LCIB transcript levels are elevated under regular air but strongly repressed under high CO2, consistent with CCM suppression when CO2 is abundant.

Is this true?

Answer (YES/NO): YES